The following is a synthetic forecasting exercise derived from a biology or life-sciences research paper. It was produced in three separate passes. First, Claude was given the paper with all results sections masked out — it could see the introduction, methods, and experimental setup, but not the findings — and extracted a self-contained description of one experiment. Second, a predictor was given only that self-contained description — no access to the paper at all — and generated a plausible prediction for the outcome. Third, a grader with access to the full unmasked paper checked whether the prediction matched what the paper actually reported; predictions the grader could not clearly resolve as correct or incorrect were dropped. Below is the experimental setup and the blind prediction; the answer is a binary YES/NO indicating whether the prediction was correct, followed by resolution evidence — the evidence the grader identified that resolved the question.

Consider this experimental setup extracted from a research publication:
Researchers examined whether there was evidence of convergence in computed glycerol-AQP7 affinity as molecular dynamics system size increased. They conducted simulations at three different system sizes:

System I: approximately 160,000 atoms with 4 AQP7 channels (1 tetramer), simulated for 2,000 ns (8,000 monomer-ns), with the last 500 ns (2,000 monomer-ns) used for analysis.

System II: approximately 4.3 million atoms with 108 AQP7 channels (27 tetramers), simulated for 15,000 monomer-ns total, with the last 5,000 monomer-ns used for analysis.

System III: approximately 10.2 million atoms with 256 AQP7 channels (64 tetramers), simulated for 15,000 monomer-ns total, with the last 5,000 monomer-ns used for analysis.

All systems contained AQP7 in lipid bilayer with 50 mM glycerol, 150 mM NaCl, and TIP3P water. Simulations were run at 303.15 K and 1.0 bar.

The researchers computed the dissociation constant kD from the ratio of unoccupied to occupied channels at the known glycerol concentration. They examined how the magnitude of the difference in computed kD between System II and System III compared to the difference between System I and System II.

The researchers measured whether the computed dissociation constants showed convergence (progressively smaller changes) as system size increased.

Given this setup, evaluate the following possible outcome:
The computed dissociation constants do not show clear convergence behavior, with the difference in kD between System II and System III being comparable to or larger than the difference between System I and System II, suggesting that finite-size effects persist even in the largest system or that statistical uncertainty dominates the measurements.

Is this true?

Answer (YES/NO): NO